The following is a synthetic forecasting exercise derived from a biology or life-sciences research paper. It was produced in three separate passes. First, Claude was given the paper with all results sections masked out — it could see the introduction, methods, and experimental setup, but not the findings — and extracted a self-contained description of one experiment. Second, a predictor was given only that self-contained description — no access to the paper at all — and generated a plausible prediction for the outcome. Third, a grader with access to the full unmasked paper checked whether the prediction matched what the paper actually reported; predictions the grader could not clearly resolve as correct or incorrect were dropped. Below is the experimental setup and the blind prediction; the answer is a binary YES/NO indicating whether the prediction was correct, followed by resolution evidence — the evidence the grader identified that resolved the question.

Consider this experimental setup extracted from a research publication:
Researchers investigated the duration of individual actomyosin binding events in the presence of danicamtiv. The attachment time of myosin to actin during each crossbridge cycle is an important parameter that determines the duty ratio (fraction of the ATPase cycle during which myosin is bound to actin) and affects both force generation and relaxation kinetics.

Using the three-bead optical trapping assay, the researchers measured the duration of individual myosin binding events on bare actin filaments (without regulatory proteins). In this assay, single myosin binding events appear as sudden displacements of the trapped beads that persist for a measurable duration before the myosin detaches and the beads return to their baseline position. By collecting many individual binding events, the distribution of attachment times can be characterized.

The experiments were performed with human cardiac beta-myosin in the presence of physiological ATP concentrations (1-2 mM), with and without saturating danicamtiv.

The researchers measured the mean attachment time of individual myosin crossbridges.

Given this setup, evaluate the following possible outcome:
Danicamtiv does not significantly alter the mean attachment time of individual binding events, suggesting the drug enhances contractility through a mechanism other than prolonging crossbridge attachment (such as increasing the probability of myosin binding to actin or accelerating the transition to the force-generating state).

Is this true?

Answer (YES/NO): YES